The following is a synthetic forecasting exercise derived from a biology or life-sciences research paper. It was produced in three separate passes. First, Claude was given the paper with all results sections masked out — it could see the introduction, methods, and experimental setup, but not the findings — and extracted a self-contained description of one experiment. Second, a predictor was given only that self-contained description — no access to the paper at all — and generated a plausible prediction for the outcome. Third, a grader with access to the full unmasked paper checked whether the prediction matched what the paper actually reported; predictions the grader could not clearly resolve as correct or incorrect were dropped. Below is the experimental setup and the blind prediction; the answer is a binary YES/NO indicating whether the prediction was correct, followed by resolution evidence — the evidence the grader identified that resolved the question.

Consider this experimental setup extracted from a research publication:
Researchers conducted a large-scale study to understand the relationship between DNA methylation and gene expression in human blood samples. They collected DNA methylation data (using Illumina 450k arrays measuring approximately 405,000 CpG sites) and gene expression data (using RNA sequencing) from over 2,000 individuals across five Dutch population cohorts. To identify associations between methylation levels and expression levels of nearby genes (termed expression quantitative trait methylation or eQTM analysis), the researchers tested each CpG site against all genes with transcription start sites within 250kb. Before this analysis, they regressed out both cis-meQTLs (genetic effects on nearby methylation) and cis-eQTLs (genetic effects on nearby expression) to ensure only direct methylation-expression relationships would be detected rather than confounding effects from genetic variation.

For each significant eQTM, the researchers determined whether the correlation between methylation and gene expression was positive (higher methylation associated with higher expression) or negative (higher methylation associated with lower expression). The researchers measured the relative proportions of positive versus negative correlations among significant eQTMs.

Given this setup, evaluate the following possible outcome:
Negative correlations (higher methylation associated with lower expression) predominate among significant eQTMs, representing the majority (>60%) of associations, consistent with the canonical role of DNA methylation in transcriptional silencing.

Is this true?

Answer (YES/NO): YES